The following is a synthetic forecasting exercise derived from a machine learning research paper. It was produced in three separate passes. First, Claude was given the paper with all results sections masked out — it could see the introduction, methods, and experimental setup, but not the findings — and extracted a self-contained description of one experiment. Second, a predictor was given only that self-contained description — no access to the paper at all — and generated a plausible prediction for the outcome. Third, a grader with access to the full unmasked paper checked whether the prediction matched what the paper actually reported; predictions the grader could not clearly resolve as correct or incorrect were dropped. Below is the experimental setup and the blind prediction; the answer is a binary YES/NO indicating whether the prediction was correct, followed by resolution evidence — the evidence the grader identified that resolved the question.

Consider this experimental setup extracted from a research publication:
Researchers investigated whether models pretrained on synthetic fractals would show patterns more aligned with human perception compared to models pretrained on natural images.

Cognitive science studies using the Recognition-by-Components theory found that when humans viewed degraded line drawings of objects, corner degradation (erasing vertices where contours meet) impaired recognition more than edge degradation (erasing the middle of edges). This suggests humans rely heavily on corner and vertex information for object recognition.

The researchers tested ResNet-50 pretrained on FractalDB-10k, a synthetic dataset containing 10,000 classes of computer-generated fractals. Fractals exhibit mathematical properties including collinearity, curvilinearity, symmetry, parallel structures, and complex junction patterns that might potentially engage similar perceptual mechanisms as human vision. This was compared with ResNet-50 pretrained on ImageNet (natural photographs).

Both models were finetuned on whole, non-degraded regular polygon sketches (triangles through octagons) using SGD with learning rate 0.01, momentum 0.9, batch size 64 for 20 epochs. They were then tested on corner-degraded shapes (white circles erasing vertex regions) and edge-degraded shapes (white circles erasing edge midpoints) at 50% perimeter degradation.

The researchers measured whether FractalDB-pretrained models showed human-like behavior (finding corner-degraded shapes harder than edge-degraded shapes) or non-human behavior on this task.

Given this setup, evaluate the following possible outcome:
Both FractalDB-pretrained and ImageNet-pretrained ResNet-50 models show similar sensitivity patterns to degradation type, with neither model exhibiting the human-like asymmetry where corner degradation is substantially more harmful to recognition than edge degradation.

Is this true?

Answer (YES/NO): NO